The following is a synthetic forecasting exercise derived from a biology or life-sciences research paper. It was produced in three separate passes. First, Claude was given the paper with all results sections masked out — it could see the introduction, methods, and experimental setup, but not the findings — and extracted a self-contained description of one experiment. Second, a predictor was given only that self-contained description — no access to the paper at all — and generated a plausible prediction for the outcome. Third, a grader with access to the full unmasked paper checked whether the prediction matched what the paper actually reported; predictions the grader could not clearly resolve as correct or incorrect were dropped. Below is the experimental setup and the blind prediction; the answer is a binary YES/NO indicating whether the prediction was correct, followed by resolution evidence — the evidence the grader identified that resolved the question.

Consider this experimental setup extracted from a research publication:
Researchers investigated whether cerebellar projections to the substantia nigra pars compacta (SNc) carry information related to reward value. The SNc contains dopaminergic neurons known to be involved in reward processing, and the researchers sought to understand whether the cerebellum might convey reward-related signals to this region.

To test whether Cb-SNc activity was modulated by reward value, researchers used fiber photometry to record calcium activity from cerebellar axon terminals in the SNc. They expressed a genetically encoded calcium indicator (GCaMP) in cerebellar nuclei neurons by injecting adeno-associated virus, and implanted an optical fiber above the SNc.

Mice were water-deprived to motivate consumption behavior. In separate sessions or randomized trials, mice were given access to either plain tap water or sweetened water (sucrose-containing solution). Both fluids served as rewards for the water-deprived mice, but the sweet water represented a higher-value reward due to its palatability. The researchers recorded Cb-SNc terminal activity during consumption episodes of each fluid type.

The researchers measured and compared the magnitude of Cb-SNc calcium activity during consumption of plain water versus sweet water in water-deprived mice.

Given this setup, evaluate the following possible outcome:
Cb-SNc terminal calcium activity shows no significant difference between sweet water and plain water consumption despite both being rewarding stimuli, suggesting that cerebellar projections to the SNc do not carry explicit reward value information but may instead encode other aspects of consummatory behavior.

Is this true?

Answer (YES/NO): NO